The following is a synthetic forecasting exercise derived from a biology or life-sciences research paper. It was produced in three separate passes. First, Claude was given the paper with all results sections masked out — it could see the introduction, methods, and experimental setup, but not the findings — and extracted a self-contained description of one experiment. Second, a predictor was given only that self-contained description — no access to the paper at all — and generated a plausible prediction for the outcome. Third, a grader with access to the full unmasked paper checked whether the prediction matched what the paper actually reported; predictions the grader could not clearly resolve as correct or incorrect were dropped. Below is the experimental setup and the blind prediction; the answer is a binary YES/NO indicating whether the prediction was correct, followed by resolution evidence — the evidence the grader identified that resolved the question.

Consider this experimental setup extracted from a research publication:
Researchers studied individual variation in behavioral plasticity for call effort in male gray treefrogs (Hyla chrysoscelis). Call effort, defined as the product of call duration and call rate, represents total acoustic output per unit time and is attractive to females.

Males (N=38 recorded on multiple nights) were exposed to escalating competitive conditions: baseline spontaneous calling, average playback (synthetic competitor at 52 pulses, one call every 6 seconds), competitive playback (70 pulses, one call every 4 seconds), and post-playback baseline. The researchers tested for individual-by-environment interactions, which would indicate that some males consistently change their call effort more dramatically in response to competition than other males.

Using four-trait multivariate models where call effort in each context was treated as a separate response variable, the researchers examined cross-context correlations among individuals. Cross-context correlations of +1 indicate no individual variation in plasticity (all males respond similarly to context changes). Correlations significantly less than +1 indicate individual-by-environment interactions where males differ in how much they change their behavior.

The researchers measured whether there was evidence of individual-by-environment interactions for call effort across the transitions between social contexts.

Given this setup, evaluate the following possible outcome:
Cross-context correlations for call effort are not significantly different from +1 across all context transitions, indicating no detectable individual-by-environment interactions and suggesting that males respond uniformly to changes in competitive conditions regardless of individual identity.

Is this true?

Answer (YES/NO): YES